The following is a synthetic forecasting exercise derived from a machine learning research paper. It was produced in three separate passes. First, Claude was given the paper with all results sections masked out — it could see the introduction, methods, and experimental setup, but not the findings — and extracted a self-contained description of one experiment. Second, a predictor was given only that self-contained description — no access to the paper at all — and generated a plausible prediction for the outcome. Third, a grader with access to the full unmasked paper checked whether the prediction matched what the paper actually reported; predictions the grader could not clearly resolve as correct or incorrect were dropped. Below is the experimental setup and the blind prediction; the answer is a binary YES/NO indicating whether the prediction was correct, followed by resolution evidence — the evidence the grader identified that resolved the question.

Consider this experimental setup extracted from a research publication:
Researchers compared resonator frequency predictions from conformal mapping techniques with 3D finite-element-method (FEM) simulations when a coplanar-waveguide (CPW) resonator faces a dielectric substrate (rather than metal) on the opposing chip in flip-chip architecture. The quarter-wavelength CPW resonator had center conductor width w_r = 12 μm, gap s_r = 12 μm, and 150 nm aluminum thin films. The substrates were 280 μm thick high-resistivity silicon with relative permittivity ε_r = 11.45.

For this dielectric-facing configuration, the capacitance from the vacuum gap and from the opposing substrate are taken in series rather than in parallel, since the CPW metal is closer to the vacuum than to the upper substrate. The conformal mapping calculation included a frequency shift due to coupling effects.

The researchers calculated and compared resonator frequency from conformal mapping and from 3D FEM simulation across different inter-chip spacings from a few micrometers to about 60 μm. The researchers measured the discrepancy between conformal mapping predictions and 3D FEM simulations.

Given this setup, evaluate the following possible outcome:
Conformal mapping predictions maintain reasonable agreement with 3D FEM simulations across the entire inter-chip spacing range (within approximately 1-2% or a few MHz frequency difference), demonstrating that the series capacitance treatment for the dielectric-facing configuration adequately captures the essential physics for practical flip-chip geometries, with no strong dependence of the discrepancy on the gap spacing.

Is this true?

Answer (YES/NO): NO